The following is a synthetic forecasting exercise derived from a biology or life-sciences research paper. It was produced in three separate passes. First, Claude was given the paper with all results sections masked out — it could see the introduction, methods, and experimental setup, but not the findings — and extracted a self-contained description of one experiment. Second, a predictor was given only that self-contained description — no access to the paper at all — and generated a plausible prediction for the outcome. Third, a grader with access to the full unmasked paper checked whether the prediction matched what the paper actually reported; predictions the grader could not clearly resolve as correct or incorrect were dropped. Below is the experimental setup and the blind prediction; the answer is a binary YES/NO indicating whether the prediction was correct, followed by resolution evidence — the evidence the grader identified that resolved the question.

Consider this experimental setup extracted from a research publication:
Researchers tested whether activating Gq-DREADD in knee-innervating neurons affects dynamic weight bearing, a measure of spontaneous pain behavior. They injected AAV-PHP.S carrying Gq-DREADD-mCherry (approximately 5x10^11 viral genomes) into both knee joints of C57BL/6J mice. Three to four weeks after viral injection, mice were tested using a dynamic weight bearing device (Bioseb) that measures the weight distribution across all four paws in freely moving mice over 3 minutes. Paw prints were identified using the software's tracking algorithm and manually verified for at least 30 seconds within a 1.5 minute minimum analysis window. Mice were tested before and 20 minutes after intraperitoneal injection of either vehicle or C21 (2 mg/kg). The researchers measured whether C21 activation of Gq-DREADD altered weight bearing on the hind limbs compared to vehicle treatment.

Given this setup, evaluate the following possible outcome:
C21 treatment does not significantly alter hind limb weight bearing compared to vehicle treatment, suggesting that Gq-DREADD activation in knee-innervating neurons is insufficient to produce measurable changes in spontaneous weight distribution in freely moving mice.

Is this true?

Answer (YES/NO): YES